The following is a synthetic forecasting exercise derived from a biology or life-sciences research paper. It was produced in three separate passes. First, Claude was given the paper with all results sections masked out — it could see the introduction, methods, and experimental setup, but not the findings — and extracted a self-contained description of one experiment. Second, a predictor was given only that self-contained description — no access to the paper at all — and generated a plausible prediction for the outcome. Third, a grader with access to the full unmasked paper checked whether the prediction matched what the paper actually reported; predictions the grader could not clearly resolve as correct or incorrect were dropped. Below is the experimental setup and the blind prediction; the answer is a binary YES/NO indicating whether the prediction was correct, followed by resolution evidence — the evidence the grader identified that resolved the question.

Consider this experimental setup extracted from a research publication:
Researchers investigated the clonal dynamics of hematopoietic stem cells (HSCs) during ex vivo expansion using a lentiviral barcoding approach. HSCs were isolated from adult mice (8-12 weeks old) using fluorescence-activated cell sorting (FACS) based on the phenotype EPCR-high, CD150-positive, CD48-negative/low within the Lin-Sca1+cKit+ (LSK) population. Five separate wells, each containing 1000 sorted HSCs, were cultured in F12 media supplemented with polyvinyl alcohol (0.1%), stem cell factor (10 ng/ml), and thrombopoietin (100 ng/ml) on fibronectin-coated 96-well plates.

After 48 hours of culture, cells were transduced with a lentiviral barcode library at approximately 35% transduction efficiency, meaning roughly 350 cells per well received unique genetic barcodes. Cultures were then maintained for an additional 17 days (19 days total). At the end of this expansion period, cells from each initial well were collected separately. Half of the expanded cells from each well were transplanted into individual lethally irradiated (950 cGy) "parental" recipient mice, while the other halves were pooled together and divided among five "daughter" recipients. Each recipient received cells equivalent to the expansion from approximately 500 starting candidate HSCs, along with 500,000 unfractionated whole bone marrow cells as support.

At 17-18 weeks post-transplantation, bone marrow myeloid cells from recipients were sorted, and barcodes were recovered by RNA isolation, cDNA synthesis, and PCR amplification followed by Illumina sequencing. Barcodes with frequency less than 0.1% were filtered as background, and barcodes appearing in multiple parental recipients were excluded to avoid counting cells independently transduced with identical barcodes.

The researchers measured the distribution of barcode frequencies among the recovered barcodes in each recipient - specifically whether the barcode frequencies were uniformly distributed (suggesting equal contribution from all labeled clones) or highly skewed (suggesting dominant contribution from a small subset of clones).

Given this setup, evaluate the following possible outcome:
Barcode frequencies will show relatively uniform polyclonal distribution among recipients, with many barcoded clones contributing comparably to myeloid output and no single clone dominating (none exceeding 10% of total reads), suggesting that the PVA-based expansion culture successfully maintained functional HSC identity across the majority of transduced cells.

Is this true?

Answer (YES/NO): NO